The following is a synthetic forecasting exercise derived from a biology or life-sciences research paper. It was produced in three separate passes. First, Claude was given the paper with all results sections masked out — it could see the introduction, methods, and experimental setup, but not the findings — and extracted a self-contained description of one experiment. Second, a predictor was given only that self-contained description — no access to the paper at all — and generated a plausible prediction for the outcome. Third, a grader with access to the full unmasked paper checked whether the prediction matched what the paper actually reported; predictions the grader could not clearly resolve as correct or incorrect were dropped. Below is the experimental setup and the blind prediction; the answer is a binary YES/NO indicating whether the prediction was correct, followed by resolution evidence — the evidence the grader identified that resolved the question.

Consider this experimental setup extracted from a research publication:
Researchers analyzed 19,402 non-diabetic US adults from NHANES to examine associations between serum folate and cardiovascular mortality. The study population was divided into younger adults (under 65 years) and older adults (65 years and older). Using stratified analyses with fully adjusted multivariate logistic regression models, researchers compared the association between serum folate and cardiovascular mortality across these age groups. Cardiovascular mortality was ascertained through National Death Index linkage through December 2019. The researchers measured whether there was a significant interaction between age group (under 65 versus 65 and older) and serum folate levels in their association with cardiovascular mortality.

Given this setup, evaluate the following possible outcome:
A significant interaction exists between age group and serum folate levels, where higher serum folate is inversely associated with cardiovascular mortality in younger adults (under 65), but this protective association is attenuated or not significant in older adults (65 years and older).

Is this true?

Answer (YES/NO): NO